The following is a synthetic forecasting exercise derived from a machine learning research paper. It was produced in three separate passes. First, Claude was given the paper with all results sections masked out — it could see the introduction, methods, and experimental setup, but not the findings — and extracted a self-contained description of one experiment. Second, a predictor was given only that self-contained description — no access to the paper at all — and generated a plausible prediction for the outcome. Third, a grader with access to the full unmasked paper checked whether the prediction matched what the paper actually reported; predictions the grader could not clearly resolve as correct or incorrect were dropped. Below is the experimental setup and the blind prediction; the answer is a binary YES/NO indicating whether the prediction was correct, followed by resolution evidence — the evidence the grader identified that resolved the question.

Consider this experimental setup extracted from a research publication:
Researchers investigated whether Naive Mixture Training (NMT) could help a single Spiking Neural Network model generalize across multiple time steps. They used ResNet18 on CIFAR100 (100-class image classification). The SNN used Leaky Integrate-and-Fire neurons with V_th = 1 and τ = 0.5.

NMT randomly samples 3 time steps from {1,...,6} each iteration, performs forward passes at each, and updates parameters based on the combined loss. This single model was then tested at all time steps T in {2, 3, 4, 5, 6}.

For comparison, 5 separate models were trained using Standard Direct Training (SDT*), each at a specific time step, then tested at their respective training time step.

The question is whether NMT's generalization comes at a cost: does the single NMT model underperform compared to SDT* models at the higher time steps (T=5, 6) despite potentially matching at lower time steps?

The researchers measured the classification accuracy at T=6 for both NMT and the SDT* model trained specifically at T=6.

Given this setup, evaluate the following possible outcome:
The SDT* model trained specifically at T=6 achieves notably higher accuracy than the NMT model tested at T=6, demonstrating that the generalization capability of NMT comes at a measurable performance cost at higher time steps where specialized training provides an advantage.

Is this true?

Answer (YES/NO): NO